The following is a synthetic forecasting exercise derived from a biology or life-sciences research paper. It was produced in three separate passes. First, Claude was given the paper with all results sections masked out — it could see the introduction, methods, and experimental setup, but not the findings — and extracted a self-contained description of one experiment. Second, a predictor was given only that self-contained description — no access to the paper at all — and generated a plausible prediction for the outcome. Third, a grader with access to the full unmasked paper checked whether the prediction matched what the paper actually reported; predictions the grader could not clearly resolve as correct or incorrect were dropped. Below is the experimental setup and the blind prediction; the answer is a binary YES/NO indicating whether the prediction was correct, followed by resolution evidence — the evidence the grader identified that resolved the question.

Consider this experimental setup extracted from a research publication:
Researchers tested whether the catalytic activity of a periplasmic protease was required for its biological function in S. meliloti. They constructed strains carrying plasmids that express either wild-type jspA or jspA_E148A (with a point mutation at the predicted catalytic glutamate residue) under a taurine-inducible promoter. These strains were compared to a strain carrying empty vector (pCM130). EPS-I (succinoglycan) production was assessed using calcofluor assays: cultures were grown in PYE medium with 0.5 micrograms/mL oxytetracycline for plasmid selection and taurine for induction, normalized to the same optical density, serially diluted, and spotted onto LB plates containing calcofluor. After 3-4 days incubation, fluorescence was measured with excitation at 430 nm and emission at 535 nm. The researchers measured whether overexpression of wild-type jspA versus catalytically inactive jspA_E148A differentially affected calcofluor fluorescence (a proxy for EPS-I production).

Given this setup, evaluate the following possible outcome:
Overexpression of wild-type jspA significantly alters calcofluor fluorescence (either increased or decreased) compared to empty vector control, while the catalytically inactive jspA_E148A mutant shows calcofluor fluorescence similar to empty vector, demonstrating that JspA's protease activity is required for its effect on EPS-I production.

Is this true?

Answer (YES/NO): YES